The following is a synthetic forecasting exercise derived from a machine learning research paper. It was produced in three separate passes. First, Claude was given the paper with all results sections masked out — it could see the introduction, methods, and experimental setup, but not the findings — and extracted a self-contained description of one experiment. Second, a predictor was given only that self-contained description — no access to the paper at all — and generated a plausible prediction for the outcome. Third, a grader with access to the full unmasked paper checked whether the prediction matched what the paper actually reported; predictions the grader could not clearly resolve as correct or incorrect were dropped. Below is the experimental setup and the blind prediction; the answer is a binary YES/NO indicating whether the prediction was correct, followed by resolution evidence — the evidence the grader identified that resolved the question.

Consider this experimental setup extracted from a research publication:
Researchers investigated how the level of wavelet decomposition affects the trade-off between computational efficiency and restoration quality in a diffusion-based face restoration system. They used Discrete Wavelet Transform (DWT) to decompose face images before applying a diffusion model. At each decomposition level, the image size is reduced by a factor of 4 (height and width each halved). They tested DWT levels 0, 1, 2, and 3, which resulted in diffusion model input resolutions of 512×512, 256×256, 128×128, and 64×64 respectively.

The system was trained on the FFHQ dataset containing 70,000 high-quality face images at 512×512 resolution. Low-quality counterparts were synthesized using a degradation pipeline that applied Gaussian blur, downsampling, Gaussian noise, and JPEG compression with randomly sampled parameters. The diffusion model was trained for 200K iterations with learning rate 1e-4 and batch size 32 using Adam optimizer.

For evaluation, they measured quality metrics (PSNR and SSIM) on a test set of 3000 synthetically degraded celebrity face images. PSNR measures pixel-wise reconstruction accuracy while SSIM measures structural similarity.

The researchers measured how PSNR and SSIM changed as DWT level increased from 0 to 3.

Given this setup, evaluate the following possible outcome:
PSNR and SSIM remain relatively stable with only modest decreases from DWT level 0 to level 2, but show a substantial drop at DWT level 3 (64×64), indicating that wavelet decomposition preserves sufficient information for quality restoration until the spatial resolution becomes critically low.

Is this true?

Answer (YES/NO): NO